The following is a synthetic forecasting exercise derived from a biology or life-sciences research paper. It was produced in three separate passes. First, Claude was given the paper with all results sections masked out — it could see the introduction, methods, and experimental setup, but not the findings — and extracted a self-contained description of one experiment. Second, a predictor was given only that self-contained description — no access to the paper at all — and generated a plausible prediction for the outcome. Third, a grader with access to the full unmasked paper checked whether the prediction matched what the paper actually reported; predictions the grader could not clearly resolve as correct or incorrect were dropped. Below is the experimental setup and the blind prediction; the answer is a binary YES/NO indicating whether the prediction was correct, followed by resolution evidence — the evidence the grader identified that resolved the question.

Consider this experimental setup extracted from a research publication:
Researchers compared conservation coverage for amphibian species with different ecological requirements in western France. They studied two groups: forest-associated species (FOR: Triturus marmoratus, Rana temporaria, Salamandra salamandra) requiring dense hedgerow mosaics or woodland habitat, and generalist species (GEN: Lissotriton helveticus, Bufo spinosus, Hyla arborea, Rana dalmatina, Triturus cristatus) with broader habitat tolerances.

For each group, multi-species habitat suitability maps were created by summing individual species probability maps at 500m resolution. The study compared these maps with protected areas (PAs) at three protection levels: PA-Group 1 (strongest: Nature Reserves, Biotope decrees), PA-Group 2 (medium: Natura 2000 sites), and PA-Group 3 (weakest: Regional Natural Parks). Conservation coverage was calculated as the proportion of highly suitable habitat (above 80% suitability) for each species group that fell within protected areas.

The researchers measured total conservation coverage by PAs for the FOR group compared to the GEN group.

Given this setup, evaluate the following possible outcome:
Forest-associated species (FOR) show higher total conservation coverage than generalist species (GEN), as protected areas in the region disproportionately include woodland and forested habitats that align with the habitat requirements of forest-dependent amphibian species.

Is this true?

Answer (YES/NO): NO